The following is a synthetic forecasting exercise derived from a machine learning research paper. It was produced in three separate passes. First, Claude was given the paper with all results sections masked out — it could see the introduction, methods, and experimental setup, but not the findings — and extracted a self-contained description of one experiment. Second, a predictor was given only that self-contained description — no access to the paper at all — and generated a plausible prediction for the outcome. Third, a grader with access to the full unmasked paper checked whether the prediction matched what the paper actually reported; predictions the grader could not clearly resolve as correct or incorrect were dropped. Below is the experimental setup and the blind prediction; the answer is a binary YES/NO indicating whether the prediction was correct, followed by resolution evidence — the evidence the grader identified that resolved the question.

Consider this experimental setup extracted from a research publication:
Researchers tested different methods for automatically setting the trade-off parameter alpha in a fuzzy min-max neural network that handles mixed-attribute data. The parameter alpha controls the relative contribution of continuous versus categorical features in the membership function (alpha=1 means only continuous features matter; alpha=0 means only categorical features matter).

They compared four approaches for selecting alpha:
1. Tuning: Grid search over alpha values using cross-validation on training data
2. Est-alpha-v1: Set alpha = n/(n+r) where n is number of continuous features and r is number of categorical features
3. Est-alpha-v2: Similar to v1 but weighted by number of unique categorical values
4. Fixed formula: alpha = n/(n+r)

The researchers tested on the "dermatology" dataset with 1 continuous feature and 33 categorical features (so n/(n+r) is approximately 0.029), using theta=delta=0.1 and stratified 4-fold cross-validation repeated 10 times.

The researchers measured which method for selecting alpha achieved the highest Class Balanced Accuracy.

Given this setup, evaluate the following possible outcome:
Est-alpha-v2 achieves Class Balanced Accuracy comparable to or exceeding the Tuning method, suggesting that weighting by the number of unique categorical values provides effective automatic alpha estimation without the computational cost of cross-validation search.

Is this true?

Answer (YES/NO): NO